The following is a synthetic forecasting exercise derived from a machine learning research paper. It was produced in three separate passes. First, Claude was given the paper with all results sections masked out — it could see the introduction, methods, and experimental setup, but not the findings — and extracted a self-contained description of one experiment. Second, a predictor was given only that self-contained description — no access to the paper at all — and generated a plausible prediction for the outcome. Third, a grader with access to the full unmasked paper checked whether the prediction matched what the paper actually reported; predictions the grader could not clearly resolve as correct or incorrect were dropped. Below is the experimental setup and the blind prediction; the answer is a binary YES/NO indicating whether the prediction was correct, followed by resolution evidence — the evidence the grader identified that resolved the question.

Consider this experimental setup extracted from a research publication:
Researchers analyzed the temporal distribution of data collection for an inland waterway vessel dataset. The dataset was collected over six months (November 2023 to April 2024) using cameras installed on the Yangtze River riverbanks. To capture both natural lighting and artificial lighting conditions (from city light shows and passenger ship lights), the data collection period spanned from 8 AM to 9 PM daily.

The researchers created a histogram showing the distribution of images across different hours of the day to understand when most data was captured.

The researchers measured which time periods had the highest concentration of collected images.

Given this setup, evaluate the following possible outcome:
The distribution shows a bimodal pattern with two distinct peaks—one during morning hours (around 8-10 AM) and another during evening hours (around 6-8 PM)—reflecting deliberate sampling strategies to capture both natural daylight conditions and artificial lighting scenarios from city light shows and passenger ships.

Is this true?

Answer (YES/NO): NO